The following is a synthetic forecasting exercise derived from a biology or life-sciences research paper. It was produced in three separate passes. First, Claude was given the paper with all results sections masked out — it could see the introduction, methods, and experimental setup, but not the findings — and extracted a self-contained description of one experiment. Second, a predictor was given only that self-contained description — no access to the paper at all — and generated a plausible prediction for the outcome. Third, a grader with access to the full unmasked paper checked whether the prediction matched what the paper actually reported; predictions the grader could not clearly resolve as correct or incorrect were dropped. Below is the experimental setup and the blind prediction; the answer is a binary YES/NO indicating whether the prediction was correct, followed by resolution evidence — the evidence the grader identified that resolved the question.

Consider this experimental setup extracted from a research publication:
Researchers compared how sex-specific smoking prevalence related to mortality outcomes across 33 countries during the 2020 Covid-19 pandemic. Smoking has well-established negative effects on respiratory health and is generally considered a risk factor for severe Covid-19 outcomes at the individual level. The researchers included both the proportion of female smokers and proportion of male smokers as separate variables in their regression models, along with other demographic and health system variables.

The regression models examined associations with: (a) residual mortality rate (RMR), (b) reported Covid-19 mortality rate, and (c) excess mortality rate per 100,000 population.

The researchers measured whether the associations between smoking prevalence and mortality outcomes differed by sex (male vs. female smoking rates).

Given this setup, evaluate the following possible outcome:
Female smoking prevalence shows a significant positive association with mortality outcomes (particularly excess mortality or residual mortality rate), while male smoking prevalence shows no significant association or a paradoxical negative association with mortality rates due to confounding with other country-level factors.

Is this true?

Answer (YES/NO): YES